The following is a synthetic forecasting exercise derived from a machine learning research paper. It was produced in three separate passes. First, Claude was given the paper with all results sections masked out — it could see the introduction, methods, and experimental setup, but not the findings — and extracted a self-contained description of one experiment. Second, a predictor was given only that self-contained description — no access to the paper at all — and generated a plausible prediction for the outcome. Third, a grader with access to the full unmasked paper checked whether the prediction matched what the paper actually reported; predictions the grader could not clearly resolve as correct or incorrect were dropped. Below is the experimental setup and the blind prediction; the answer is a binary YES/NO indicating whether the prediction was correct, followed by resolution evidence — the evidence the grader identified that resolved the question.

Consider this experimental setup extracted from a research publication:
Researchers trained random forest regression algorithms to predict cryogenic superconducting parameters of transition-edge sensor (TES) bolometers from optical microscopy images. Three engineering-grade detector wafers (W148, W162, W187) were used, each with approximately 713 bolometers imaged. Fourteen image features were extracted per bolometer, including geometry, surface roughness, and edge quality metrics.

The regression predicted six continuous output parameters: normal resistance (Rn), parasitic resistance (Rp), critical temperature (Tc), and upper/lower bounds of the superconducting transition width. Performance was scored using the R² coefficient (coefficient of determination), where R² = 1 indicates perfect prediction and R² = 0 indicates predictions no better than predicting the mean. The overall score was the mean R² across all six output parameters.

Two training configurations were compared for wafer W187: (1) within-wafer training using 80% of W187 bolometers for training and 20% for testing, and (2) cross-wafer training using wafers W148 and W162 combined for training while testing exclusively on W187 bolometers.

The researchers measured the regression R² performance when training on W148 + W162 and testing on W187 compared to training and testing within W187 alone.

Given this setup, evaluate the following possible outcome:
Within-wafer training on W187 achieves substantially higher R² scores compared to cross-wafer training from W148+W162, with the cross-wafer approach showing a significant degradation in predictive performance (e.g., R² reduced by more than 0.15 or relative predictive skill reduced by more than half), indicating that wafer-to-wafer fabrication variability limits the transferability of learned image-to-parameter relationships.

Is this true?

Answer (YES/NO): YES